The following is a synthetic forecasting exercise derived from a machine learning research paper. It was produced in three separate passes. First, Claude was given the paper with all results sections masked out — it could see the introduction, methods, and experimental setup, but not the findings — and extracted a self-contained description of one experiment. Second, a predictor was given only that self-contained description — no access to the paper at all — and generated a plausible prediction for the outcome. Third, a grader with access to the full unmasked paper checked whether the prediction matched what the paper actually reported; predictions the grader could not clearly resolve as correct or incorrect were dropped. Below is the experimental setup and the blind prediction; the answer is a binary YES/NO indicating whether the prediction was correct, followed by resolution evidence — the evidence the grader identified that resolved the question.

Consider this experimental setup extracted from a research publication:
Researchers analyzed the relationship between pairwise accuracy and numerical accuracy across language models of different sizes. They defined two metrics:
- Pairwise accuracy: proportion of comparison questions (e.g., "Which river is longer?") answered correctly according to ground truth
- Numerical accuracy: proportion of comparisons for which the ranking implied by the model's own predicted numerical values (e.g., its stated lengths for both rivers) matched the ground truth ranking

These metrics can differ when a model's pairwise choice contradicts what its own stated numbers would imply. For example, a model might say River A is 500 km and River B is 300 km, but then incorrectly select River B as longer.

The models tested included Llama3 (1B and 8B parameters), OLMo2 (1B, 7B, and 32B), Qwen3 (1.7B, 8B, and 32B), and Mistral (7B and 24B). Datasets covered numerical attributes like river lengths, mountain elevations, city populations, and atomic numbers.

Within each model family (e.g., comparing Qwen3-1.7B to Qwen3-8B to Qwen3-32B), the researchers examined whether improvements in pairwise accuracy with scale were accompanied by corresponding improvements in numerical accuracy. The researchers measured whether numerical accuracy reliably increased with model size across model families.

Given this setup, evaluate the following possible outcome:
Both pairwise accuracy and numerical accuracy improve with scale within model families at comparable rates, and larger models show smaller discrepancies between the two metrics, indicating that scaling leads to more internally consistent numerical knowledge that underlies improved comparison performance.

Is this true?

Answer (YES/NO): NO